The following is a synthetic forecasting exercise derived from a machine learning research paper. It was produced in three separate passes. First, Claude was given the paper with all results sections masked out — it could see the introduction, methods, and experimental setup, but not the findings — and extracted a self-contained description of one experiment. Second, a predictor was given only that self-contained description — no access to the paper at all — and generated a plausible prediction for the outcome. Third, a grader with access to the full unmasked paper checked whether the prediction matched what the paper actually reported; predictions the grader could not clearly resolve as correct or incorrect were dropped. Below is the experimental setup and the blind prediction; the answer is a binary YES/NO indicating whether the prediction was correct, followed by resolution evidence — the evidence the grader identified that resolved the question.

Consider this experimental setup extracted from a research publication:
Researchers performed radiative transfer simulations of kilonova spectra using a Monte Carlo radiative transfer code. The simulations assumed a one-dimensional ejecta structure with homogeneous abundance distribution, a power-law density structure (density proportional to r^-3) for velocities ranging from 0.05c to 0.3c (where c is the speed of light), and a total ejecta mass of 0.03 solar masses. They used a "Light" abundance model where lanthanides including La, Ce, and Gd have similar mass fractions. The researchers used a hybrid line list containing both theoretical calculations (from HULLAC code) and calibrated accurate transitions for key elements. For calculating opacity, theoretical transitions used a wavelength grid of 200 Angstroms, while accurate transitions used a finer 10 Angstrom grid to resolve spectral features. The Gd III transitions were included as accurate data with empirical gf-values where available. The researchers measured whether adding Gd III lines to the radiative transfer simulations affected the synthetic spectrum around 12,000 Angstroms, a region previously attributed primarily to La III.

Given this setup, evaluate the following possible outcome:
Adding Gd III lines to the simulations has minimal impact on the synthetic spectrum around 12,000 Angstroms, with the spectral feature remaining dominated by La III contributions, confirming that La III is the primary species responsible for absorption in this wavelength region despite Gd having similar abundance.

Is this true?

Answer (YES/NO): NO